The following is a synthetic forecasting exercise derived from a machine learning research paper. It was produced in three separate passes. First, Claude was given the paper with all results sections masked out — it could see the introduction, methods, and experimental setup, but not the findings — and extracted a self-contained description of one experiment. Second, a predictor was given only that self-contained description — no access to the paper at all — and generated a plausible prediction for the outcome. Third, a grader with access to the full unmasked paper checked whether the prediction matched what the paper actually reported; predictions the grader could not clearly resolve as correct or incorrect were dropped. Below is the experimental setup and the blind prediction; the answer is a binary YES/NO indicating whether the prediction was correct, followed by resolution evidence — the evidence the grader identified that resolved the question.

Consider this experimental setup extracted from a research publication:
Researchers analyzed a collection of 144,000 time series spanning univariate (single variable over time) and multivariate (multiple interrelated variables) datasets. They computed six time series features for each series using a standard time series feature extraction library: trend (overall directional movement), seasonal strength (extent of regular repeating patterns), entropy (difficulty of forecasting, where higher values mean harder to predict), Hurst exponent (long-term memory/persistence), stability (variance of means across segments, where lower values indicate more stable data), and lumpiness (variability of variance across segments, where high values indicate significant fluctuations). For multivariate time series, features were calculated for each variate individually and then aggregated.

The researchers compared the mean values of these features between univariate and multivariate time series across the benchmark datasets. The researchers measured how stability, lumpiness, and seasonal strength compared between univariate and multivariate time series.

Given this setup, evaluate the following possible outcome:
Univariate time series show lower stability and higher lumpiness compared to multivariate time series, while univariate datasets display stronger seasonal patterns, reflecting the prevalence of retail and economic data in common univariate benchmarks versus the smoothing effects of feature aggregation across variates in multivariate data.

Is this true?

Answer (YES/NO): NO